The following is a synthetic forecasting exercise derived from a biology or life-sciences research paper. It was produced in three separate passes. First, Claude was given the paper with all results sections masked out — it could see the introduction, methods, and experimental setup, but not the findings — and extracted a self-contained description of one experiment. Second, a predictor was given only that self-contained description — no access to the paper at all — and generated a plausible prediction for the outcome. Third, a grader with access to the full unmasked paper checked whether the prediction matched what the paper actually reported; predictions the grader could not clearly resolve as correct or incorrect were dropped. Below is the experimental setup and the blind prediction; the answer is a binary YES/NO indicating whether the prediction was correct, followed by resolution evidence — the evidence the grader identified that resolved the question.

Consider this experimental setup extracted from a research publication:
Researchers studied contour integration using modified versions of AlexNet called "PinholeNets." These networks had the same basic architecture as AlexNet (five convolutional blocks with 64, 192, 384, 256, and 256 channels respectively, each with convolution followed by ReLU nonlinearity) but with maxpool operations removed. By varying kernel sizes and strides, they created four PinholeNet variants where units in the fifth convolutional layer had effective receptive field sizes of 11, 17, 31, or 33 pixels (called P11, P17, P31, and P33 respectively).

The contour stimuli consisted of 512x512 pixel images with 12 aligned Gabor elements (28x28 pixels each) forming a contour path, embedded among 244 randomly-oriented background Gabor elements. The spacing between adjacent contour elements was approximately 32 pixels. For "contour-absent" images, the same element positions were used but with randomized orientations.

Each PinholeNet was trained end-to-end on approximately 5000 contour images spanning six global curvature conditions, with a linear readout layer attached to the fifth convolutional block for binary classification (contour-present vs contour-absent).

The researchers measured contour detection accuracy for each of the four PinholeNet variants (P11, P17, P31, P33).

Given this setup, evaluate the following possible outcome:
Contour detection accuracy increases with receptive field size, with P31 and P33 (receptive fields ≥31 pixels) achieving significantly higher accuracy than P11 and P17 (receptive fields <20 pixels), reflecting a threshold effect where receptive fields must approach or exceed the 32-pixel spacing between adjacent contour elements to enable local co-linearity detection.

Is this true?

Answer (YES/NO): NO